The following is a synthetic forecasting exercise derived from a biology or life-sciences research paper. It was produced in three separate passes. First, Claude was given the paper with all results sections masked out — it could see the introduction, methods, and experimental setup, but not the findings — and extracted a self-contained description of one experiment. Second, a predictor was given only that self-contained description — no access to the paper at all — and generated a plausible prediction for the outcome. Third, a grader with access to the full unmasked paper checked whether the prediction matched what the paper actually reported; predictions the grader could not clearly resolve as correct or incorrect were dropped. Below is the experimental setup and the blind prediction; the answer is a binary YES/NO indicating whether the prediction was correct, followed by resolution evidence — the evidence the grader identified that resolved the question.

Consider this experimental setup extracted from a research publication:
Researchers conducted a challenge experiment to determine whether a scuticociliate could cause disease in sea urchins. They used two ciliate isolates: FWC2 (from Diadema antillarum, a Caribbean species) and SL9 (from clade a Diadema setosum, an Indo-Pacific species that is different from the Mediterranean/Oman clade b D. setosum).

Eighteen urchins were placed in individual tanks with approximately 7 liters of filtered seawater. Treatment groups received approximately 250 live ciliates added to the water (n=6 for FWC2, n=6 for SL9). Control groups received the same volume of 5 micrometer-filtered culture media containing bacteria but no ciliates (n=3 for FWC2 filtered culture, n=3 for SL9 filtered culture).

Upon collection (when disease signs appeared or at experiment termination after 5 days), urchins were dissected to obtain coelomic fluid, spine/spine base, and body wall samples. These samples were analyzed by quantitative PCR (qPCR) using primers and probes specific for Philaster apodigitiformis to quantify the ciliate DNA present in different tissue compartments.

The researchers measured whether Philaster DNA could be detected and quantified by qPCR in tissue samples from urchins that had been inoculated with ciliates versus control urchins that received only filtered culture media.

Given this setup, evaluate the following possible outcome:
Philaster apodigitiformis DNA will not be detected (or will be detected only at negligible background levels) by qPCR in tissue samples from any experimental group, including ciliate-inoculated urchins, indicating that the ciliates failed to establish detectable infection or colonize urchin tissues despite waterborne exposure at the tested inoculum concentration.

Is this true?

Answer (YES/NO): NO